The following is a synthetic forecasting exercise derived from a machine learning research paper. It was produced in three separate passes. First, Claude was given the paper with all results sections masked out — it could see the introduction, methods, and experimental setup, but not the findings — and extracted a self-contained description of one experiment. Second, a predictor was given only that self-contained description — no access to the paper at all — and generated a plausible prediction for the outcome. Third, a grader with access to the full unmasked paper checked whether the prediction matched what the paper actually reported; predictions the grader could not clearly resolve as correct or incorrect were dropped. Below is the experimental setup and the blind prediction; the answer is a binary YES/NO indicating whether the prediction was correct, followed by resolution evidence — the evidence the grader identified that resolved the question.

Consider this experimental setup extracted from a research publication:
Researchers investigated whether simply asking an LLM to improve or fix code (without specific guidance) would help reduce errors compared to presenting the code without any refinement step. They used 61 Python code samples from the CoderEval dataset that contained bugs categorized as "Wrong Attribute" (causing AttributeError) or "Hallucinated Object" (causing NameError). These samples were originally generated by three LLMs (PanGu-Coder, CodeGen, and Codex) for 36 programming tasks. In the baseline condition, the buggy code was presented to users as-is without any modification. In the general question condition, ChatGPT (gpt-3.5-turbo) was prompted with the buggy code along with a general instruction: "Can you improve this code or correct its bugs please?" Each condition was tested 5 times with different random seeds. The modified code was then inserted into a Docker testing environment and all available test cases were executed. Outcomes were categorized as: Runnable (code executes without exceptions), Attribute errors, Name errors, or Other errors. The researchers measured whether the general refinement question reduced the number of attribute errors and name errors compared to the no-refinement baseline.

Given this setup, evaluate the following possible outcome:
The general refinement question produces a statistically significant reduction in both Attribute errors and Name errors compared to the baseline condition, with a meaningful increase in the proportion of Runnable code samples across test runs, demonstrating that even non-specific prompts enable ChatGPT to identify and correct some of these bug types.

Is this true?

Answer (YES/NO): YES